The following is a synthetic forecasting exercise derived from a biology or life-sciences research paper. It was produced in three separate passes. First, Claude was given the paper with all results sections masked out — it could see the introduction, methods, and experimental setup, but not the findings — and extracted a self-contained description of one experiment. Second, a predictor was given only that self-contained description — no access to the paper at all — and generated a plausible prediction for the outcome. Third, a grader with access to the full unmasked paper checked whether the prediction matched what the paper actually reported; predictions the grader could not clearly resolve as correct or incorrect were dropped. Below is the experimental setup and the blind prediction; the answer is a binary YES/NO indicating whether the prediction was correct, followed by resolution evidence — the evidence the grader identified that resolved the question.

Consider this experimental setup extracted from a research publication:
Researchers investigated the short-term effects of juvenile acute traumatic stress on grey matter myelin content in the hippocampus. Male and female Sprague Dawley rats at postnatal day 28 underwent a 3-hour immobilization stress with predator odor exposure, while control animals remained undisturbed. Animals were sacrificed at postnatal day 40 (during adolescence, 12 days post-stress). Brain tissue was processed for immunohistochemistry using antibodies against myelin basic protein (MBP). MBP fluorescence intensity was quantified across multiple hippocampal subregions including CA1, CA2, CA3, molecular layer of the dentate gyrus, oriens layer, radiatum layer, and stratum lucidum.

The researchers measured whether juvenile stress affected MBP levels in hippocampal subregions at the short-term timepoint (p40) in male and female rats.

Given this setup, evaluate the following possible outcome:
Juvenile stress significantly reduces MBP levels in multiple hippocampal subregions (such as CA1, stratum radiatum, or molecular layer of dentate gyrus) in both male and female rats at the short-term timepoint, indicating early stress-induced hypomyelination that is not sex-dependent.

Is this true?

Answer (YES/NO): NO